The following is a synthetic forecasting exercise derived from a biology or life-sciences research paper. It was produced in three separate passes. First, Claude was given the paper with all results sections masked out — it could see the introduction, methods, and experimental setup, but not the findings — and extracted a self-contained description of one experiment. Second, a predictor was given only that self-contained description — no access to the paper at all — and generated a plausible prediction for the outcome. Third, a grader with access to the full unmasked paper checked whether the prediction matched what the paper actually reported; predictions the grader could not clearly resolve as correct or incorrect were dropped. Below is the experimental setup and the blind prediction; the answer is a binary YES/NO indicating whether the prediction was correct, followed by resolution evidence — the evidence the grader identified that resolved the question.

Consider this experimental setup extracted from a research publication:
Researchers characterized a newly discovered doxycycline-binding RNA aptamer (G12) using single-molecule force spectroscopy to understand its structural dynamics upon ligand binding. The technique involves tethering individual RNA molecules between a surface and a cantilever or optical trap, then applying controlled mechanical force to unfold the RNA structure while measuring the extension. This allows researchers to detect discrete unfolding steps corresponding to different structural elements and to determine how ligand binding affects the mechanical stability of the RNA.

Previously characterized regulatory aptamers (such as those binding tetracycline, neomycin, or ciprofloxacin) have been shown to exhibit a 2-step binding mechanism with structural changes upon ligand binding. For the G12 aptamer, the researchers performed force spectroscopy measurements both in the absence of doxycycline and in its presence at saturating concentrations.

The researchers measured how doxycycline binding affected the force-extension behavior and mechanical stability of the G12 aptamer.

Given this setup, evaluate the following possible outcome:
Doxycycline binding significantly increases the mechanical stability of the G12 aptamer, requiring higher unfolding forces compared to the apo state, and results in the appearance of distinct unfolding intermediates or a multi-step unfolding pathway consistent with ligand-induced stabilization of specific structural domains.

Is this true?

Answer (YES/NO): NO